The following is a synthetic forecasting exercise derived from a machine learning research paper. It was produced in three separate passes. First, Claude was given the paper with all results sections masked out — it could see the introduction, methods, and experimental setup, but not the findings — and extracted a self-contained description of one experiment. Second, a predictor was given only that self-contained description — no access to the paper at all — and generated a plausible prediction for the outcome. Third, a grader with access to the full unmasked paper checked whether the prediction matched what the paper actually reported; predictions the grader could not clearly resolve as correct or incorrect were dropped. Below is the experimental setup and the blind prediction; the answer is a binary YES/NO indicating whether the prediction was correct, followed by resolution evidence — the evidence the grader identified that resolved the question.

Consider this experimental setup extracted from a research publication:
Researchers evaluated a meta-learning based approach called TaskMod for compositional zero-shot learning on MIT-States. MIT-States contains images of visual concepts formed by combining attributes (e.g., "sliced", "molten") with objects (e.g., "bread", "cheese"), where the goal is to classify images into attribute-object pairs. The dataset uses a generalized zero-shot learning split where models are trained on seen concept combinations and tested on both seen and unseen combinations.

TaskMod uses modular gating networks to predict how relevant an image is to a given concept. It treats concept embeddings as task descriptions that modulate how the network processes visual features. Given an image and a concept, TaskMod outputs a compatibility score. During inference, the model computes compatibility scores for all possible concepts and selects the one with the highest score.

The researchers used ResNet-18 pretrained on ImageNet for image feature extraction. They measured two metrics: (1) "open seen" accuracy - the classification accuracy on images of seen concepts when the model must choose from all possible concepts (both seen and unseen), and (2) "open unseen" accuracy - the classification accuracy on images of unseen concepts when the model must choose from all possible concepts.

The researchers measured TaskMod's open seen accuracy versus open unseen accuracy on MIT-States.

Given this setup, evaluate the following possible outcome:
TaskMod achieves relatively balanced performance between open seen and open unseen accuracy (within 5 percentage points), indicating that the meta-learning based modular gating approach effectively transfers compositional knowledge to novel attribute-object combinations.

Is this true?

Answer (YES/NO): NO